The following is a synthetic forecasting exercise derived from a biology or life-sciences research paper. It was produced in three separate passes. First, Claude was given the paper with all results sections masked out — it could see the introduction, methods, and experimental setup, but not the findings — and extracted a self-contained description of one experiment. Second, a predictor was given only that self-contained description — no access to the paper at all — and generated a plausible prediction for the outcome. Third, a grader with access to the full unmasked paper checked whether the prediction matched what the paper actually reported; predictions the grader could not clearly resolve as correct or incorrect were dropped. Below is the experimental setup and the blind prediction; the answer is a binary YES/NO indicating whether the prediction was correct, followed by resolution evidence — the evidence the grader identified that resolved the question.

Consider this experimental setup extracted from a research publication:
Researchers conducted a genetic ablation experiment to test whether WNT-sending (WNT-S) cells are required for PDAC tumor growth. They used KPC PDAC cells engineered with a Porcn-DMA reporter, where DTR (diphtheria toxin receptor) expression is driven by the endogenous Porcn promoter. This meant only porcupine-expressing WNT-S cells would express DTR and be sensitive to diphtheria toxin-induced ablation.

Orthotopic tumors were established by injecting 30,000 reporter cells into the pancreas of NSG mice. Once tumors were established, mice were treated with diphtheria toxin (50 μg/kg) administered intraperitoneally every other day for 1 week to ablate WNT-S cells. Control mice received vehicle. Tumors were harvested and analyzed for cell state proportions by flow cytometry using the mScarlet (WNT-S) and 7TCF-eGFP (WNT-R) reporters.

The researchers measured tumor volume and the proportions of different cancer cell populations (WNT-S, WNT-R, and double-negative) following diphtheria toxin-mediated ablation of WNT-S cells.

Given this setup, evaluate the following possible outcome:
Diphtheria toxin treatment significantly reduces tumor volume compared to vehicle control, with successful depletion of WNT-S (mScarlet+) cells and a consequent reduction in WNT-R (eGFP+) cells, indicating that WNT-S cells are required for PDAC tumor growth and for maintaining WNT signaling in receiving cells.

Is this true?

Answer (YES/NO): YES